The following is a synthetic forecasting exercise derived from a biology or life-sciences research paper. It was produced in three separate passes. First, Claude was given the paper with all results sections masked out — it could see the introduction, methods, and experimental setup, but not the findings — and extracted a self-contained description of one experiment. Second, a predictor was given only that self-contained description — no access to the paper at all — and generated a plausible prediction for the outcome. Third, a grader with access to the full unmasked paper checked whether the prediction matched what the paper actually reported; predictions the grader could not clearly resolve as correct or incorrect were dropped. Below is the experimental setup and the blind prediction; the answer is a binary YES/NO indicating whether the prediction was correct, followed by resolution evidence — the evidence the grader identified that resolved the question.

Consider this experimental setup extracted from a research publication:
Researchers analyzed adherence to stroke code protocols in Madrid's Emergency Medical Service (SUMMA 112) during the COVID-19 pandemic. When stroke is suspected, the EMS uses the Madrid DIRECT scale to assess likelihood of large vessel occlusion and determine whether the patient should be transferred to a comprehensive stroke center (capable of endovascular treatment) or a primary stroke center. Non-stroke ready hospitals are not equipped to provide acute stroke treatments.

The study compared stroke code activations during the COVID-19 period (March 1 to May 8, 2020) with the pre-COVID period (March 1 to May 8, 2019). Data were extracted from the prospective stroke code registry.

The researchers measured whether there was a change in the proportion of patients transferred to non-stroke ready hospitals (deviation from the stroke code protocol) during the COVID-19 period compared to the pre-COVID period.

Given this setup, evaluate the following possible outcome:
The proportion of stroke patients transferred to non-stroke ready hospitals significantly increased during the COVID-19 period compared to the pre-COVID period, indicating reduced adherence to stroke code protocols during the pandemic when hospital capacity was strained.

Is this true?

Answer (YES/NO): NO